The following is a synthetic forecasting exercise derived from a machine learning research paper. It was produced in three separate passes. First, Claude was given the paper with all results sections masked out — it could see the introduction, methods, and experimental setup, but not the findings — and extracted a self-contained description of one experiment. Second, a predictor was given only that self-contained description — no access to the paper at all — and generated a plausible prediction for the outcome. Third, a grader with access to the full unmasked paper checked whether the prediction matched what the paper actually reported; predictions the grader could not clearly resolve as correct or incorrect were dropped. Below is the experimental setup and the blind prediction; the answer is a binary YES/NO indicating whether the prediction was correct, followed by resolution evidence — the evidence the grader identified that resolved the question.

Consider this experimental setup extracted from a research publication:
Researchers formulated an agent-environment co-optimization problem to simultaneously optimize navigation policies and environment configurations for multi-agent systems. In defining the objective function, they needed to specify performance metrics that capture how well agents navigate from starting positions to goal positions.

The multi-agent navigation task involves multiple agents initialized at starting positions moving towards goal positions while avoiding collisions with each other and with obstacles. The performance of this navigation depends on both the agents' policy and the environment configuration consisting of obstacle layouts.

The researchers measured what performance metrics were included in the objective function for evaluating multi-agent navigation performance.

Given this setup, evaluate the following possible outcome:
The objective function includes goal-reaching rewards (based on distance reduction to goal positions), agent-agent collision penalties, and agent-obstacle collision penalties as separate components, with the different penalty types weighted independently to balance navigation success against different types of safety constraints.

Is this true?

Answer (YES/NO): NO